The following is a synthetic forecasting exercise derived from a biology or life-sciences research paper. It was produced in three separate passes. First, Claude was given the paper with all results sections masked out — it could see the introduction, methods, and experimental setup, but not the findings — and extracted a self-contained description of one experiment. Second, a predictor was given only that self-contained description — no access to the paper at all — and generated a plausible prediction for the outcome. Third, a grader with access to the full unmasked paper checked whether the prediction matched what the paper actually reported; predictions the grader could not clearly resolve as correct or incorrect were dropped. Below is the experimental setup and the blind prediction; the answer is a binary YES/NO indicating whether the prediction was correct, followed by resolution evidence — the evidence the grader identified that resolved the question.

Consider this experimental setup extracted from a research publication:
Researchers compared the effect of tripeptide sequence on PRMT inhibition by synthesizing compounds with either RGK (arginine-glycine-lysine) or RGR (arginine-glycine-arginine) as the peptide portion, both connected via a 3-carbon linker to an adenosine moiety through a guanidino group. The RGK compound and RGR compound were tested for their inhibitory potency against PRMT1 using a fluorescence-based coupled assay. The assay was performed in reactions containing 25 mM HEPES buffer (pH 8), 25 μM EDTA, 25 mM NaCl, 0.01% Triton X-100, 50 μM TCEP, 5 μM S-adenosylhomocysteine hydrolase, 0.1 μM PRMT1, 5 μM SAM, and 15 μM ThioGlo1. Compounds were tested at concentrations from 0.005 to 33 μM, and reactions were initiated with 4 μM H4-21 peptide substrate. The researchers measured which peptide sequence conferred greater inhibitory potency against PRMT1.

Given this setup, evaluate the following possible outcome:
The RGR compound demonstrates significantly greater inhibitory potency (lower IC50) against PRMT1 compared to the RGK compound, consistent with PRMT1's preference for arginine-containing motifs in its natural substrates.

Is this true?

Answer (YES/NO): NO